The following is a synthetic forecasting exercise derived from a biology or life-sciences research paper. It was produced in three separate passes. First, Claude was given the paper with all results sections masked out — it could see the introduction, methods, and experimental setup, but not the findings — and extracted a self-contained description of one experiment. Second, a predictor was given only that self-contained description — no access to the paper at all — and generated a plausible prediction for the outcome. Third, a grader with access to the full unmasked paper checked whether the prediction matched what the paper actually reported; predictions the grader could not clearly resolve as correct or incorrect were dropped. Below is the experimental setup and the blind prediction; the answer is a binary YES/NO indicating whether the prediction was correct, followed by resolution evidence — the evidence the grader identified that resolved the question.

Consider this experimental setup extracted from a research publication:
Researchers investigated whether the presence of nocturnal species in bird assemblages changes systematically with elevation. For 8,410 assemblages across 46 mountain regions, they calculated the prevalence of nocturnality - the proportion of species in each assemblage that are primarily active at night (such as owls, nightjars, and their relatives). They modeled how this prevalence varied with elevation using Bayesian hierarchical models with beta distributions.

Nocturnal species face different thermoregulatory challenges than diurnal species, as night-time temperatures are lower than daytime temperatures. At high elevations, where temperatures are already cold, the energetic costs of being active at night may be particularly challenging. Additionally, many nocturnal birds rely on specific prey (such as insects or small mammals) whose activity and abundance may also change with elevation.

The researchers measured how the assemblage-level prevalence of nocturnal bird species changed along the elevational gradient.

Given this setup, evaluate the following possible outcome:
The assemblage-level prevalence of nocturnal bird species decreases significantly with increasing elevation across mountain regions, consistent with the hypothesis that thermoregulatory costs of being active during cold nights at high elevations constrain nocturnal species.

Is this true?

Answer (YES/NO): YES